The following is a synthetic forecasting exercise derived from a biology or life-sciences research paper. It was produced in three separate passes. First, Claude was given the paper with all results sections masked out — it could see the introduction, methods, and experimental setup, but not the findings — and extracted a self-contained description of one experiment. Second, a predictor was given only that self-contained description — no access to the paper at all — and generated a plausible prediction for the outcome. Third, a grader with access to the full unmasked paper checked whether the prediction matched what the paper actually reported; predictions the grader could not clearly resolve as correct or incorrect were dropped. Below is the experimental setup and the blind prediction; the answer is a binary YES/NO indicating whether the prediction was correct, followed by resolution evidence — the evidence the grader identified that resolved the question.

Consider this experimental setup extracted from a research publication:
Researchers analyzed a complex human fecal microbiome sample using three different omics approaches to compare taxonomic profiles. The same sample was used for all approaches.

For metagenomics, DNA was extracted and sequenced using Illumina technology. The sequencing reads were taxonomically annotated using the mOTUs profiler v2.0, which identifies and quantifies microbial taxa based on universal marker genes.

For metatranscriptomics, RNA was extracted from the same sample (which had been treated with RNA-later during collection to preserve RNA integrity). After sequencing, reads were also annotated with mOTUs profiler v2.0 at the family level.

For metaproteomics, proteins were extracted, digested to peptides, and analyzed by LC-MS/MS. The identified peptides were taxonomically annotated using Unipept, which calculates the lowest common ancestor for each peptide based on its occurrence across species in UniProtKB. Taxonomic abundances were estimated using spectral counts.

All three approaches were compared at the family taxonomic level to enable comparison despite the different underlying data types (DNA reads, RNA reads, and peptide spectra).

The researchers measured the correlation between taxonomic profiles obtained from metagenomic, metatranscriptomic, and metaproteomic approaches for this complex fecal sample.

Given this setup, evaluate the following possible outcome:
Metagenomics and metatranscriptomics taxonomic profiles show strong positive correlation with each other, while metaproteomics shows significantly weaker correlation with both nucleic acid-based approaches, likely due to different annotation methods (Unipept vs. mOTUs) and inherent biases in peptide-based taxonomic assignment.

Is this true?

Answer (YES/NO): YES